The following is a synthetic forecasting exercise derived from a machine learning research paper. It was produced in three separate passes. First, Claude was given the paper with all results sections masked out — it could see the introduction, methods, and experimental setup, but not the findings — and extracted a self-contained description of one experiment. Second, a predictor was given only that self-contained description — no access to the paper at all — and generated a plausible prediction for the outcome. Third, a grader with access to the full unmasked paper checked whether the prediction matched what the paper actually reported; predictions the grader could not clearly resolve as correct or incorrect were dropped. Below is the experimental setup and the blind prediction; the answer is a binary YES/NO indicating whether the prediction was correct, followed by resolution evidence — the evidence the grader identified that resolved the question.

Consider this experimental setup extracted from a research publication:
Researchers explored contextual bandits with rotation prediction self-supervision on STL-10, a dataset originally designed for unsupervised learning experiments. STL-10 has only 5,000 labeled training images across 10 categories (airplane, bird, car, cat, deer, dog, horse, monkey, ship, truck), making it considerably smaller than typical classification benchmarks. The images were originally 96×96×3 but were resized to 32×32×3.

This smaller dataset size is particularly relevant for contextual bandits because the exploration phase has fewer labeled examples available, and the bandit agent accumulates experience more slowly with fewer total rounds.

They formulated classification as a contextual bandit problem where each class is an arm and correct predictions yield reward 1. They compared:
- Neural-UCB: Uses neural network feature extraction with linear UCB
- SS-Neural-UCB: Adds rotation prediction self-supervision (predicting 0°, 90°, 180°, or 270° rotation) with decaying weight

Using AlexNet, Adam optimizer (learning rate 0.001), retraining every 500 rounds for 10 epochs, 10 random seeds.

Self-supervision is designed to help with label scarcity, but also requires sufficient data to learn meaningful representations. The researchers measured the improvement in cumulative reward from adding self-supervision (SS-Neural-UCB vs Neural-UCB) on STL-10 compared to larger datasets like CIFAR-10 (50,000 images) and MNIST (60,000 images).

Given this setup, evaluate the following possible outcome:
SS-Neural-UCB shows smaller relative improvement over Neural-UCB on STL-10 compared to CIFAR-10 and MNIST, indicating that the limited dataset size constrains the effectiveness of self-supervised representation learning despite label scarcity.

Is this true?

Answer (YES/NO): NO